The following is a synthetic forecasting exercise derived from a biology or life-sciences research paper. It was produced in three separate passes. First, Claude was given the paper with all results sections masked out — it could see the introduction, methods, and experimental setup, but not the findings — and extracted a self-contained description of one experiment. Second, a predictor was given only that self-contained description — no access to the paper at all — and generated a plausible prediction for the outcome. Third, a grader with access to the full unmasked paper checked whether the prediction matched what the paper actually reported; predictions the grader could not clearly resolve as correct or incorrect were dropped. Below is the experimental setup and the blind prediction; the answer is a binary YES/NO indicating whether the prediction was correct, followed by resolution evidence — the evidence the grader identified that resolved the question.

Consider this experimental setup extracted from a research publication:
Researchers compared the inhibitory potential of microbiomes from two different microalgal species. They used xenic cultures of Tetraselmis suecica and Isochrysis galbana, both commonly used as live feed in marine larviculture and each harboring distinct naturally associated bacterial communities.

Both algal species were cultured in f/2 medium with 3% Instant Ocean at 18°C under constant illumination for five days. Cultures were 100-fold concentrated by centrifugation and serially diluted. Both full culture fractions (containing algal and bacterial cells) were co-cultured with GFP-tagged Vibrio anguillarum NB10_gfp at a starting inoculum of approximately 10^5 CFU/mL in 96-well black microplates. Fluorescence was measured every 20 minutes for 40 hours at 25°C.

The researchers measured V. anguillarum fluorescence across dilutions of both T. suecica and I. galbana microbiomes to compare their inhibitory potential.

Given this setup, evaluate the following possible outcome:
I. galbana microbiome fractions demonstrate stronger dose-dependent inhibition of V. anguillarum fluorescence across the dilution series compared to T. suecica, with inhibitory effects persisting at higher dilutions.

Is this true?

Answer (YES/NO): YES